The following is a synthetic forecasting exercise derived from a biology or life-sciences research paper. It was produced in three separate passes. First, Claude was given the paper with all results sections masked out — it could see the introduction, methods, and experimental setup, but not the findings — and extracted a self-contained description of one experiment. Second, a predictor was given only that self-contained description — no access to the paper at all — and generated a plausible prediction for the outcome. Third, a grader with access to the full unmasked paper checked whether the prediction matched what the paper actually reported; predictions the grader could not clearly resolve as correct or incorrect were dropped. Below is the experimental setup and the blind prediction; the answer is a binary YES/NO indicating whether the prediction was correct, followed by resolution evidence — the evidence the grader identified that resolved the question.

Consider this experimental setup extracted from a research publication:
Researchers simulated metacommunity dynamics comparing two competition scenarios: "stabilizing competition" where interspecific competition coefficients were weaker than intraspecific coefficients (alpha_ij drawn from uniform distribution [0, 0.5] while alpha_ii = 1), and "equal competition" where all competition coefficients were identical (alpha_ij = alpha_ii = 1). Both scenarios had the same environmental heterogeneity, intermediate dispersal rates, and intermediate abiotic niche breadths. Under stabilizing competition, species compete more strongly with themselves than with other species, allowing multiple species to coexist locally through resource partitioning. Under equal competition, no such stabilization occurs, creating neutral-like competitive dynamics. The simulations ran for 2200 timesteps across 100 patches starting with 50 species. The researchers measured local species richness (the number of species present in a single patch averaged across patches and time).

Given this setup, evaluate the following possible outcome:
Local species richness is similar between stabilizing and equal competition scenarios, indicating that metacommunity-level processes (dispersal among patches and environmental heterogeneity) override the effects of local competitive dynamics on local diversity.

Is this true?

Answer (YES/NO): NO